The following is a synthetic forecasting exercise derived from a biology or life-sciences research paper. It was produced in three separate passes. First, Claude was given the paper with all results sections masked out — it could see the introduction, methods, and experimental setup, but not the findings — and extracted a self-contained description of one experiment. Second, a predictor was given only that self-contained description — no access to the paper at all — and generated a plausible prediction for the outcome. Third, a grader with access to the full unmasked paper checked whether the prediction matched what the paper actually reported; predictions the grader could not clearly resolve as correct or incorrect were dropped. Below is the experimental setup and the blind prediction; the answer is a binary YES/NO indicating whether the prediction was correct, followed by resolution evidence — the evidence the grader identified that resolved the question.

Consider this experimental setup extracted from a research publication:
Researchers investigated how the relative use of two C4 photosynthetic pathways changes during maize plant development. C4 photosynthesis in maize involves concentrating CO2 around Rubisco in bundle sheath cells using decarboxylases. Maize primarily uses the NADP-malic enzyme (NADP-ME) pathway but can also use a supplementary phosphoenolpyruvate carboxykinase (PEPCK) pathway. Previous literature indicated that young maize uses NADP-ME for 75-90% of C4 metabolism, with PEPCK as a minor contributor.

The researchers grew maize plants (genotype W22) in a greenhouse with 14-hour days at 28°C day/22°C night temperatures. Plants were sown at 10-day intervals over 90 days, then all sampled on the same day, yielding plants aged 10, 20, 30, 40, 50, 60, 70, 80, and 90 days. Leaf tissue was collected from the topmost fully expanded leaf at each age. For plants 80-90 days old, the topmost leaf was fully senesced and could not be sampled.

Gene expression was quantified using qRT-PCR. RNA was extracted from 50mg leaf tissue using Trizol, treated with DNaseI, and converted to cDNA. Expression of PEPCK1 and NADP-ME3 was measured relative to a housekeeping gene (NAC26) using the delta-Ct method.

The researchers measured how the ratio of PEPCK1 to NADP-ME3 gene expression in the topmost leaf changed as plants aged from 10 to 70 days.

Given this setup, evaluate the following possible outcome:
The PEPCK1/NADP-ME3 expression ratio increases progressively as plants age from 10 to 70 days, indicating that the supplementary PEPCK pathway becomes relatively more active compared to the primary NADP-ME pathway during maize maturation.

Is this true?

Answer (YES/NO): NO